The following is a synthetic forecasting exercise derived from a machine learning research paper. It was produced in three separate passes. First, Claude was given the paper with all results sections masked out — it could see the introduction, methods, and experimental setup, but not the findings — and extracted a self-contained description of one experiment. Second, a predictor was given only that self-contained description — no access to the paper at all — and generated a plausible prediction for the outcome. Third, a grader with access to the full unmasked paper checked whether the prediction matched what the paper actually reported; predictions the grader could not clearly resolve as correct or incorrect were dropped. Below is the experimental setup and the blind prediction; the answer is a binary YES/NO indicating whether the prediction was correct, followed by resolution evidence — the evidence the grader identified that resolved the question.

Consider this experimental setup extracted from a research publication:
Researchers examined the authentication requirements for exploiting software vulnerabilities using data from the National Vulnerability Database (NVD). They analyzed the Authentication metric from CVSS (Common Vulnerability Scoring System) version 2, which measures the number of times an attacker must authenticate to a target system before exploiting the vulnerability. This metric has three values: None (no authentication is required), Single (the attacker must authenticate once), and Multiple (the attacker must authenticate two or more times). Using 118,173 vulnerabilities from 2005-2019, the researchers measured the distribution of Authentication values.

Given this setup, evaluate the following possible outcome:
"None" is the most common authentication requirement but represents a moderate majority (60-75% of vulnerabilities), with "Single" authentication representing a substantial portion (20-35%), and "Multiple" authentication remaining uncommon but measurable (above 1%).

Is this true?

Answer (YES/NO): NO